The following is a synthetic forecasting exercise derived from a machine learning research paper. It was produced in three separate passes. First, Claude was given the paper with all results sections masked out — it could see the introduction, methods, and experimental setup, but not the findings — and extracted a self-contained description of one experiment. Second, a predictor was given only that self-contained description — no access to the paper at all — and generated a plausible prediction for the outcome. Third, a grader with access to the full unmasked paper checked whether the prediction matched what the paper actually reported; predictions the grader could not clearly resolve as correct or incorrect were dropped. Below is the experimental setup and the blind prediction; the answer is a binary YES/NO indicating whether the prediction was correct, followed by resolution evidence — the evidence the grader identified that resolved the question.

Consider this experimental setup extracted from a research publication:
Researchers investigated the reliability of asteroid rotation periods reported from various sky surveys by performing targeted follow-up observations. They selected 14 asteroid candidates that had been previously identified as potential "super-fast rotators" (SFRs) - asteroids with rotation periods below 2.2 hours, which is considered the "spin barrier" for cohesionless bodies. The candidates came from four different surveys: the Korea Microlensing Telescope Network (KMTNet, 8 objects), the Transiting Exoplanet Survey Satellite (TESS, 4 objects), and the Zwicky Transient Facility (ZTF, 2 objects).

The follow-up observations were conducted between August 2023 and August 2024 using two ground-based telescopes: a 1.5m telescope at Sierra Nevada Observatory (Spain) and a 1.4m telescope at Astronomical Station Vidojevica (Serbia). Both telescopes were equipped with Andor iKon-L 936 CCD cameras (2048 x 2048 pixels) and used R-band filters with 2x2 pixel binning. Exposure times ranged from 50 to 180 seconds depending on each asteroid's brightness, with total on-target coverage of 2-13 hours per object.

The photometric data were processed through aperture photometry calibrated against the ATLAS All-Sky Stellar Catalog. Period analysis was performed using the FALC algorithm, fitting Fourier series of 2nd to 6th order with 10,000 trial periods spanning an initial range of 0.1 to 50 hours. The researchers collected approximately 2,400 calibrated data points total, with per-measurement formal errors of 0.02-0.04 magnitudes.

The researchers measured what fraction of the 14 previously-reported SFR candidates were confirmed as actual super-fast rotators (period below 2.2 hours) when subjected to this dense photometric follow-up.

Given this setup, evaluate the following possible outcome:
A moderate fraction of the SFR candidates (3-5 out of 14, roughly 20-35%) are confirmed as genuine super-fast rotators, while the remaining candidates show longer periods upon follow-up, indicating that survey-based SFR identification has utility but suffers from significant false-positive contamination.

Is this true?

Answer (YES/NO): YES